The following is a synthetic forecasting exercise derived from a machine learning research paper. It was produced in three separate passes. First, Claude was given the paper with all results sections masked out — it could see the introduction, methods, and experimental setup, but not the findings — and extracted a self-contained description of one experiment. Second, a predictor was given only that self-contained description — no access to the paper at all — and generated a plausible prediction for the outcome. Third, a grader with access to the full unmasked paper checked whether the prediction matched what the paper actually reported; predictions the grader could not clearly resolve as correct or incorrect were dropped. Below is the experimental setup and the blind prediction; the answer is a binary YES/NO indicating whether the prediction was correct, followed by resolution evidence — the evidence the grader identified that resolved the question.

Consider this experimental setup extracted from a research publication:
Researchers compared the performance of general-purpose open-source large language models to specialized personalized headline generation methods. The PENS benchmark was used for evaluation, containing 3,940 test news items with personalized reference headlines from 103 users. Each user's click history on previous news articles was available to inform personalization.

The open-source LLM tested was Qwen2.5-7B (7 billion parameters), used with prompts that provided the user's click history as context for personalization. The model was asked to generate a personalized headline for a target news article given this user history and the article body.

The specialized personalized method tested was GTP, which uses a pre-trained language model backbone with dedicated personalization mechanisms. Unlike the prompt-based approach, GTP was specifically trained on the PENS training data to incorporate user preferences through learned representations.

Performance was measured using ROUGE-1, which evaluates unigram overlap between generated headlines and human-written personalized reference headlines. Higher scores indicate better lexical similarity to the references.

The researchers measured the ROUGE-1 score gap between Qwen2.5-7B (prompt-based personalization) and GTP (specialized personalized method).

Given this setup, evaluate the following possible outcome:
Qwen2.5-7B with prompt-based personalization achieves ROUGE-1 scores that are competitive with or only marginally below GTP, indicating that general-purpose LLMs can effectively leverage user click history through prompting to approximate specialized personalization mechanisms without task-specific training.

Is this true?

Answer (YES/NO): NO